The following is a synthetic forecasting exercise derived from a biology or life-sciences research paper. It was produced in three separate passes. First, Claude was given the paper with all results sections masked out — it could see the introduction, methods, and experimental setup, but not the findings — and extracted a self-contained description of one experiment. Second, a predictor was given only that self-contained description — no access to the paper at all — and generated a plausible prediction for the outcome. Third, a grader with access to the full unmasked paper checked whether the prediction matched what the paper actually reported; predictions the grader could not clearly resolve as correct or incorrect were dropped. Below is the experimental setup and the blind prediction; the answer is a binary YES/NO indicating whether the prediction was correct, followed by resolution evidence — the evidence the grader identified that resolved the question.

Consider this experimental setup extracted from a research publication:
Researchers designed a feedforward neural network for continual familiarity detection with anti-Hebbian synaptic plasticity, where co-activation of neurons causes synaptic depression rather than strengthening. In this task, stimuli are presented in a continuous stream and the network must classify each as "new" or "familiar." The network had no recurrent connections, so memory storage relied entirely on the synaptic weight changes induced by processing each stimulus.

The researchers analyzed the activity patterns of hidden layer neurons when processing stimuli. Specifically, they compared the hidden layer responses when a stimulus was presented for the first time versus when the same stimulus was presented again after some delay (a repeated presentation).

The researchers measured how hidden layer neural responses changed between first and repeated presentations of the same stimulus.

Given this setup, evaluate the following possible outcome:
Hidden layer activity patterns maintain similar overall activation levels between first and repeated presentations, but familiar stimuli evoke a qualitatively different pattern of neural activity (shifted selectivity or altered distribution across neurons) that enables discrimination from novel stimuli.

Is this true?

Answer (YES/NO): NO